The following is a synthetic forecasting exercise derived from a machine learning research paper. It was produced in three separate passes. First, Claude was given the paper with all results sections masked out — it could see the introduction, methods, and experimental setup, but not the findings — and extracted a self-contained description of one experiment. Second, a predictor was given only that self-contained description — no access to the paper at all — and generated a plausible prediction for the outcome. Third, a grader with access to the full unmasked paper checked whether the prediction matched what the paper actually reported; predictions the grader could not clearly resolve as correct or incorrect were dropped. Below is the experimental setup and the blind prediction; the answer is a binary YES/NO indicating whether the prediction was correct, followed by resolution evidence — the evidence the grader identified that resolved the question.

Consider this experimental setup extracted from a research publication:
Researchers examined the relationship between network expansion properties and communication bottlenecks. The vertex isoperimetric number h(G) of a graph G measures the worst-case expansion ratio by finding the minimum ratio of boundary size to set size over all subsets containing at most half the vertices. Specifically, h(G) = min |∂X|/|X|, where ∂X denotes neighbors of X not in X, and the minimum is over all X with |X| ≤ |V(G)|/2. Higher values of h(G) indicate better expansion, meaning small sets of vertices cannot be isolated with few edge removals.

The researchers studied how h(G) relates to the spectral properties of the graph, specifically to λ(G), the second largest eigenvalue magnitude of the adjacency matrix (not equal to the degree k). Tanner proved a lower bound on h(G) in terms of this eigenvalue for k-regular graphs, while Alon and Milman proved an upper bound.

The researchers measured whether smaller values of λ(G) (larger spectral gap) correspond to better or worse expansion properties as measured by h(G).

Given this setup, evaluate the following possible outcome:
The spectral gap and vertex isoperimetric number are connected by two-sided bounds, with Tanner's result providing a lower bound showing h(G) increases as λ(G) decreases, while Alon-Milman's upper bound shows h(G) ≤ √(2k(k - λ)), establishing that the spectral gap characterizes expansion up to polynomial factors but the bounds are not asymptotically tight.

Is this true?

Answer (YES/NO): NO